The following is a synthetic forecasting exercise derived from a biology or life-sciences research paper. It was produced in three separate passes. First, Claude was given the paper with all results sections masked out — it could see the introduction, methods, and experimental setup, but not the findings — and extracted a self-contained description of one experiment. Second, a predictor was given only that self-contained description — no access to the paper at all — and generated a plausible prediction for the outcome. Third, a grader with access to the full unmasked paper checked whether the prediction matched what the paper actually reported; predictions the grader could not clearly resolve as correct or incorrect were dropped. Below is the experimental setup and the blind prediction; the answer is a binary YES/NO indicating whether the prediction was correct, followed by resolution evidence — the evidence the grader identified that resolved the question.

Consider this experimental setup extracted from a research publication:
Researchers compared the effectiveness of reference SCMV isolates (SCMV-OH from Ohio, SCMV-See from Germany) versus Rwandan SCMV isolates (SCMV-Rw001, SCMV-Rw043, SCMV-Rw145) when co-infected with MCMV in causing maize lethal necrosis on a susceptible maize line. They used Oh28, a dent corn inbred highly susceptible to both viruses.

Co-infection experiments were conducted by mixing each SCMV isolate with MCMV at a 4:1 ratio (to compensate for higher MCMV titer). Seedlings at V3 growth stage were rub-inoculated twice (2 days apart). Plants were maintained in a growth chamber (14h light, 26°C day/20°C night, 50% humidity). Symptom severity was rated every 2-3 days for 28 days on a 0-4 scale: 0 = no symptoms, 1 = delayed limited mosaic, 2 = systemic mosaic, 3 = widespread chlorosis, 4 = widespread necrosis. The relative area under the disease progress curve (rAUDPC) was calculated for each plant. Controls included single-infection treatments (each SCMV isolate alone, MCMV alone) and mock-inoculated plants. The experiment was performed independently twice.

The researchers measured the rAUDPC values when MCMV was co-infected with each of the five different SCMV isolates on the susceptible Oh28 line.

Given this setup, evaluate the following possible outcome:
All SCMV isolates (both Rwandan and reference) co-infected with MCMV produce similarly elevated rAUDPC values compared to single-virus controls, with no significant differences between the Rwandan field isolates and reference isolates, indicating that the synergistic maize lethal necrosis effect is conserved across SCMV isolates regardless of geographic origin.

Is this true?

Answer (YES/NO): YES